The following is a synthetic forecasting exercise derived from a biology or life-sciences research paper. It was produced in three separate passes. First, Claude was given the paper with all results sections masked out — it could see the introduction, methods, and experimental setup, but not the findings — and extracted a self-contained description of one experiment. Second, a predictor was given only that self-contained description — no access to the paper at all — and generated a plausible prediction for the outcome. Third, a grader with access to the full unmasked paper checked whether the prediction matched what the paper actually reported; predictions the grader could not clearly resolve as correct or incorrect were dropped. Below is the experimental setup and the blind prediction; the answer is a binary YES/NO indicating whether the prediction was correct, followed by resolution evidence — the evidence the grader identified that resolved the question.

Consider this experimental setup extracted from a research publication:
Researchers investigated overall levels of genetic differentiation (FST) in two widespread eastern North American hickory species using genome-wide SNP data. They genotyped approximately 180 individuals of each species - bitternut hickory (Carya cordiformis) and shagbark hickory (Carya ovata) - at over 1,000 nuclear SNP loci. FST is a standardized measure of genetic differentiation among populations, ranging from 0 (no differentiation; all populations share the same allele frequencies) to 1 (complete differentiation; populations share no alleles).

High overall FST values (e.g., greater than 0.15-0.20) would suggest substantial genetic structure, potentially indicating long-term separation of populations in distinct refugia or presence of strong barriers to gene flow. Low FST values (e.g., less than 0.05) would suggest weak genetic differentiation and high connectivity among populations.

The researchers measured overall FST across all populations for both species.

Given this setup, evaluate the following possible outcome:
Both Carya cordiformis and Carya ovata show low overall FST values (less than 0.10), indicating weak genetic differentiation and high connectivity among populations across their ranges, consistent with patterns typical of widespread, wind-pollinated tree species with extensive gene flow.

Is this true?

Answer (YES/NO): YES